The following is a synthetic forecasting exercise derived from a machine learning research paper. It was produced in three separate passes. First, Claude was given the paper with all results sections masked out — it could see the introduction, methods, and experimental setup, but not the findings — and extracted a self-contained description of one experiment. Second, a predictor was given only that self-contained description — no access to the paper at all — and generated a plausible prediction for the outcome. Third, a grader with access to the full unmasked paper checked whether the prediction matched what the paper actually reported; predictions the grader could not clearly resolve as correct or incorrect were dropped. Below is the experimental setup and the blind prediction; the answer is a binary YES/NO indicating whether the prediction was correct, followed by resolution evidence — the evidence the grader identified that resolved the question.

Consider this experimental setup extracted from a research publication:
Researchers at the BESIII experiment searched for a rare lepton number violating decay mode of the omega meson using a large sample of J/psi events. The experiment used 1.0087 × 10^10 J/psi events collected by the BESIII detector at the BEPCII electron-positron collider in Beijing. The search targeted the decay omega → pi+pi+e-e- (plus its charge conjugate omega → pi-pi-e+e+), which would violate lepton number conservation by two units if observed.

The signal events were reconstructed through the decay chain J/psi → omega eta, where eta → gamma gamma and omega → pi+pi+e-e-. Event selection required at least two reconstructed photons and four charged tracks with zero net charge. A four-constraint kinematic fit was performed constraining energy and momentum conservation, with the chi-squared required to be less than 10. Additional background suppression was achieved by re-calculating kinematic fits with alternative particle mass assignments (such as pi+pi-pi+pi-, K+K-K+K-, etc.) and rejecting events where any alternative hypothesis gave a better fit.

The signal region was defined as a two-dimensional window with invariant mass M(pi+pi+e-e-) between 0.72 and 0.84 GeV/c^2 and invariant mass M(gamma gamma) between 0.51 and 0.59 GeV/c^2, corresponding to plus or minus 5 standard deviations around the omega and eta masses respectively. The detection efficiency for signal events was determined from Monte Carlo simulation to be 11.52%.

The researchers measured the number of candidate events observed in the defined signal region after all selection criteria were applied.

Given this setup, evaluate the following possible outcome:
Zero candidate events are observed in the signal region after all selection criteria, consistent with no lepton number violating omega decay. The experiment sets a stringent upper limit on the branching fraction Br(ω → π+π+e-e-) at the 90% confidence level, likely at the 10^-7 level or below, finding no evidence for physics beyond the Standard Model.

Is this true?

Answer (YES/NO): NO